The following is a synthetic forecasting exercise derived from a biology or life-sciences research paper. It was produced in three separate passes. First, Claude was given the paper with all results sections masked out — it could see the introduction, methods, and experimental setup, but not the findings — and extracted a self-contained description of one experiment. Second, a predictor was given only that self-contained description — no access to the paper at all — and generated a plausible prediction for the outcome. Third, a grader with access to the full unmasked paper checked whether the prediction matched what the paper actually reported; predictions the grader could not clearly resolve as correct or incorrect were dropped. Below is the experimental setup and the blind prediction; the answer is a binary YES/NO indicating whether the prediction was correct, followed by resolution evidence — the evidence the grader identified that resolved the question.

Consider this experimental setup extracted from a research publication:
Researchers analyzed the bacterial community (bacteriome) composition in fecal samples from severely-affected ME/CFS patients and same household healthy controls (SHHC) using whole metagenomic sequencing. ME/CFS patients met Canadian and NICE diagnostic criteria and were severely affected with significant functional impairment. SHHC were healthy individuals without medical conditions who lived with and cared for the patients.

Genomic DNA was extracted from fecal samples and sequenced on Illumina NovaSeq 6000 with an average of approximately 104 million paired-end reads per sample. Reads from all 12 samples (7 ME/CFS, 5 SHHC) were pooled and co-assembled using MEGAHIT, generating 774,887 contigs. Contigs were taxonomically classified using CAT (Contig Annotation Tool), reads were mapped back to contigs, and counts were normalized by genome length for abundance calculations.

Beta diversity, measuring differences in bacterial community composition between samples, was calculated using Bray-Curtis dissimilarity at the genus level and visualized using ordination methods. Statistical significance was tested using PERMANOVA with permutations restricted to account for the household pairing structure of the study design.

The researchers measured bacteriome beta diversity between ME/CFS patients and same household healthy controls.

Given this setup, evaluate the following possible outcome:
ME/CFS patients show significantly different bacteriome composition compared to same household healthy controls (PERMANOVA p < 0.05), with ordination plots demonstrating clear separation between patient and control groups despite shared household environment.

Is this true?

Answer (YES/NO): NO